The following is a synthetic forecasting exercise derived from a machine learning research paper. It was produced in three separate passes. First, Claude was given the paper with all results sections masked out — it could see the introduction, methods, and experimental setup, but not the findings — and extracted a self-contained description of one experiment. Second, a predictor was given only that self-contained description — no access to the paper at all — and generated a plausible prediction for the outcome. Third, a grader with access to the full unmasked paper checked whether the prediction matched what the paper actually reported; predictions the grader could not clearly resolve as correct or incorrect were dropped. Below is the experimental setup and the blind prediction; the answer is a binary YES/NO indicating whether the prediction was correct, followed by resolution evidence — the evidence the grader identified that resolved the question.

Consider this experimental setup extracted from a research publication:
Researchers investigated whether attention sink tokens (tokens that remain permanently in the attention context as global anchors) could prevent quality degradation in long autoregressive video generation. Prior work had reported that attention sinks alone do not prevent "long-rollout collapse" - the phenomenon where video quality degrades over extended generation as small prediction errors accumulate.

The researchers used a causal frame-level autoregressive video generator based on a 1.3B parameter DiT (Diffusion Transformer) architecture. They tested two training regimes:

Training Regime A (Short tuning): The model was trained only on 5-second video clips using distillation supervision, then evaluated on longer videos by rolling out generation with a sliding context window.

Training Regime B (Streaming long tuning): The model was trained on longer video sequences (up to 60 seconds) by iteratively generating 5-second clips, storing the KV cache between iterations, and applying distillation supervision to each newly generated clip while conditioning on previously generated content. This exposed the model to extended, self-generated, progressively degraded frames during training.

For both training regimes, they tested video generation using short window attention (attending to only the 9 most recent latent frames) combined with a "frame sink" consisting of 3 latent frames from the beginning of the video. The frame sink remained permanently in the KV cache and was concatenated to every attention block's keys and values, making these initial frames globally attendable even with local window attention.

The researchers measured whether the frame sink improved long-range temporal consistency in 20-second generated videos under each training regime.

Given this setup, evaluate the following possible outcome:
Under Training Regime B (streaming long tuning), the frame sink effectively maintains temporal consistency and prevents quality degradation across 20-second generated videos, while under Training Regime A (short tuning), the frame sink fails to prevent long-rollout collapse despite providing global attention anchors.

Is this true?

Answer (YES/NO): YES